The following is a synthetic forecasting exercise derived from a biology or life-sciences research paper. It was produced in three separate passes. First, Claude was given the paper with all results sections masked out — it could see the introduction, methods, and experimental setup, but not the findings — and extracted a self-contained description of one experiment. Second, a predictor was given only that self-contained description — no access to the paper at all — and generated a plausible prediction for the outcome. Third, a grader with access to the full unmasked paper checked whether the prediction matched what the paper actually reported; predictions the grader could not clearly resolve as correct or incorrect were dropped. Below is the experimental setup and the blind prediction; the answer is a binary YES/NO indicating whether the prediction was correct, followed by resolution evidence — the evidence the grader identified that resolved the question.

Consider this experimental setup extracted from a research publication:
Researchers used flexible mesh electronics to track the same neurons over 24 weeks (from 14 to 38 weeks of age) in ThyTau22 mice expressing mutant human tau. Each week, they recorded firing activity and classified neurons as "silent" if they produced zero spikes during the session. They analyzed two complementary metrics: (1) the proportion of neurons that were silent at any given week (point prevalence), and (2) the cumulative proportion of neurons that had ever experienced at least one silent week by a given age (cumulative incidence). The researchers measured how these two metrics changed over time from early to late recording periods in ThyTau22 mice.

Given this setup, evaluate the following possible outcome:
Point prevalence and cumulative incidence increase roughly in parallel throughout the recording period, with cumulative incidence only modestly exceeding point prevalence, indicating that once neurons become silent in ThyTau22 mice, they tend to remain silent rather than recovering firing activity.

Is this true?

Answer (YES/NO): NO